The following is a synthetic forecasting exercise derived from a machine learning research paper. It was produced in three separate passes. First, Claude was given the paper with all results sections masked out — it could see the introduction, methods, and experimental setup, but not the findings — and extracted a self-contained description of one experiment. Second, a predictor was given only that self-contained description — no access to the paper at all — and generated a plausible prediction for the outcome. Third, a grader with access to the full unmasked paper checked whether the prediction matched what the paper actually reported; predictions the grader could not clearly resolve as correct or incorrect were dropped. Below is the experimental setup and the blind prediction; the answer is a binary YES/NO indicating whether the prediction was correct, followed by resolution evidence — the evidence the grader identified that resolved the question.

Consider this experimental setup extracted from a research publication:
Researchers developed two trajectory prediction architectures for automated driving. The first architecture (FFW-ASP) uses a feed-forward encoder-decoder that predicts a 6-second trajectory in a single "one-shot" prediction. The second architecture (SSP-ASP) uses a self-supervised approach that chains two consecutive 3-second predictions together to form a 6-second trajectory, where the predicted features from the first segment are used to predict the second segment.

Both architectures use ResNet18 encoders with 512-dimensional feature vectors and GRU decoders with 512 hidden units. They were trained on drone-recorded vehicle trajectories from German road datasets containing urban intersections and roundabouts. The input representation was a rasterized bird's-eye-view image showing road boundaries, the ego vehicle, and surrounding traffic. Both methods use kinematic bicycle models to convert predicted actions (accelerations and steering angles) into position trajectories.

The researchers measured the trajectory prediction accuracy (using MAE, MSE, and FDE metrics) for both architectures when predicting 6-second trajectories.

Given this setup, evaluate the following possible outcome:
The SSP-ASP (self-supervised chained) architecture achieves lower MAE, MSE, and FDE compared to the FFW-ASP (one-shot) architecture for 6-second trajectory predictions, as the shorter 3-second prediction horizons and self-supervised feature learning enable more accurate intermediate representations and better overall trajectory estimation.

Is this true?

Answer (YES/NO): NO